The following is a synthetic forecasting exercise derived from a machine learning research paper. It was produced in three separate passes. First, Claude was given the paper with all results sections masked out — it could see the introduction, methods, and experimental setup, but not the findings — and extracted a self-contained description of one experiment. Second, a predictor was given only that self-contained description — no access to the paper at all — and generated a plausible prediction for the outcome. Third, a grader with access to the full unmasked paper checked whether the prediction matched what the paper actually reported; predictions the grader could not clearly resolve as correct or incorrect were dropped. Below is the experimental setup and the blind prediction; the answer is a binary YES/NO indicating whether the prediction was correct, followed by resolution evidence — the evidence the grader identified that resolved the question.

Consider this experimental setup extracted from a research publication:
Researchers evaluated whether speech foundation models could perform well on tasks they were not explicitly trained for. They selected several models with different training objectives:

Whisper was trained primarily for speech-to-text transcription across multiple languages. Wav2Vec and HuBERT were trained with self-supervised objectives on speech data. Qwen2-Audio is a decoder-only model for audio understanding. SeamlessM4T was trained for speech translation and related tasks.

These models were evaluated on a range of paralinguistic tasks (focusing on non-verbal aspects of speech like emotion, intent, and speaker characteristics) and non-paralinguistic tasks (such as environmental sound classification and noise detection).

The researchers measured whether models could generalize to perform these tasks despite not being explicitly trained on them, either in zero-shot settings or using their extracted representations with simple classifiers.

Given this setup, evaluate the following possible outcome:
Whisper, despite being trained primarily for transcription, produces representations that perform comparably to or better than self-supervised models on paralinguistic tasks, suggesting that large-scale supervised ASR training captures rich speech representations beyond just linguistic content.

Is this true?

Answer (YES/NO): YES